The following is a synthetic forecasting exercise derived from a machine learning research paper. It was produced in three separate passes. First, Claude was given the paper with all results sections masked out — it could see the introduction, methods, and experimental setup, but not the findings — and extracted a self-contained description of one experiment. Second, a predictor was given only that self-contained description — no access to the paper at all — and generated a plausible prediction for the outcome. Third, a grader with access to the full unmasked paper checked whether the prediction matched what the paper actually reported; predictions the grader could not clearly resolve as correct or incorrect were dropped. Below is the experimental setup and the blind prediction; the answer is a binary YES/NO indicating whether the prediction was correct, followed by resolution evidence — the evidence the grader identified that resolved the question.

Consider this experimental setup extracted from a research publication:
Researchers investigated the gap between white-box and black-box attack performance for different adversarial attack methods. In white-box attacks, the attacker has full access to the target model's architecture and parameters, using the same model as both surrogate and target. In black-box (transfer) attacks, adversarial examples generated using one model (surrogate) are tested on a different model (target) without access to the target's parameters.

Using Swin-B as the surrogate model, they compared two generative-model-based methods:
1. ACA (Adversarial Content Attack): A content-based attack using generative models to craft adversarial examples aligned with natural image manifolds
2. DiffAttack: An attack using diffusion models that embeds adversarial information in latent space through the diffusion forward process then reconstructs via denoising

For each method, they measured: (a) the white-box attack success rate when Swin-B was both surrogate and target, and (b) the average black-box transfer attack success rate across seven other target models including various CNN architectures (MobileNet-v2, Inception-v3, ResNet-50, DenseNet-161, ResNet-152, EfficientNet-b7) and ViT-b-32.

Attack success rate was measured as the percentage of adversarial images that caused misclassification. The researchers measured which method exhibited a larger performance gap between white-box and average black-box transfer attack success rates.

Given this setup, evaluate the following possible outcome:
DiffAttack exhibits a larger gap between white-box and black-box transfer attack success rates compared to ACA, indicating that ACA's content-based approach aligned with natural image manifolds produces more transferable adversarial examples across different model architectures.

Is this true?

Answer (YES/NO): YES